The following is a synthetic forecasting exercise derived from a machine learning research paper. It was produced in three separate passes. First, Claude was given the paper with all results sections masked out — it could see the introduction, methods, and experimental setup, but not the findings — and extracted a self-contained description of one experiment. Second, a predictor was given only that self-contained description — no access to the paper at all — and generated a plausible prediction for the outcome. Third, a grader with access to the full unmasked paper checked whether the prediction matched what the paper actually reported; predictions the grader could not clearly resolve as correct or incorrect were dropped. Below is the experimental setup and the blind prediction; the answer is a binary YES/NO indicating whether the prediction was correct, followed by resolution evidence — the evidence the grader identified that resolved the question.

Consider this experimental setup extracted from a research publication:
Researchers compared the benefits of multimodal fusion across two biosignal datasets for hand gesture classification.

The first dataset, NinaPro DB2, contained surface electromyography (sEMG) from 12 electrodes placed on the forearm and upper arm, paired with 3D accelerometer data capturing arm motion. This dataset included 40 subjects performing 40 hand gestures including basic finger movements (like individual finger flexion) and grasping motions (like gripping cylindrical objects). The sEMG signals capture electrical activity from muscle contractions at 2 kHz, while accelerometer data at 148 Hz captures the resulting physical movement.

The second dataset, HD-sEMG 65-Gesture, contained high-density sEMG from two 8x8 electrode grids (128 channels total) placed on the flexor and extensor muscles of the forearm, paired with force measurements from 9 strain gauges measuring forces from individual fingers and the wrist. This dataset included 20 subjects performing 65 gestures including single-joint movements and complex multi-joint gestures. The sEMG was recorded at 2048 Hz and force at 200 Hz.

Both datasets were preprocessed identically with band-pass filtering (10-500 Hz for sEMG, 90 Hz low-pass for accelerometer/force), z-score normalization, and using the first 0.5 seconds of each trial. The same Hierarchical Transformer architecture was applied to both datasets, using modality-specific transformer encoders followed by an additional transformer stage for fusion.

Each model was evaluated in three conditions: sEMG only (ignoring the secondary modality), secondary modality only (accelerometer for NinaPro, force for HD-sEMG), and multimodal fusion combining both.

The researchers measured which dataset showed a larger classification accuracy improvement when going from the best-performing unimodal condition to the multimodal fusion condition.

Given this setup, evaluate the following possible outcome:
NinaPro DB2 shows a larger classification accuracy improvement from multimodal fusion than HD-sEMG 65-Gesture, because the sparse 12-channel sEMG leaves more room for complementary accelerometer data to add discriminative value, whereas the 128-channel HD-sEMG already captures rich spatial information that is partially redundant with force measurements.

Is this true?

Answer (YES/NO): YES